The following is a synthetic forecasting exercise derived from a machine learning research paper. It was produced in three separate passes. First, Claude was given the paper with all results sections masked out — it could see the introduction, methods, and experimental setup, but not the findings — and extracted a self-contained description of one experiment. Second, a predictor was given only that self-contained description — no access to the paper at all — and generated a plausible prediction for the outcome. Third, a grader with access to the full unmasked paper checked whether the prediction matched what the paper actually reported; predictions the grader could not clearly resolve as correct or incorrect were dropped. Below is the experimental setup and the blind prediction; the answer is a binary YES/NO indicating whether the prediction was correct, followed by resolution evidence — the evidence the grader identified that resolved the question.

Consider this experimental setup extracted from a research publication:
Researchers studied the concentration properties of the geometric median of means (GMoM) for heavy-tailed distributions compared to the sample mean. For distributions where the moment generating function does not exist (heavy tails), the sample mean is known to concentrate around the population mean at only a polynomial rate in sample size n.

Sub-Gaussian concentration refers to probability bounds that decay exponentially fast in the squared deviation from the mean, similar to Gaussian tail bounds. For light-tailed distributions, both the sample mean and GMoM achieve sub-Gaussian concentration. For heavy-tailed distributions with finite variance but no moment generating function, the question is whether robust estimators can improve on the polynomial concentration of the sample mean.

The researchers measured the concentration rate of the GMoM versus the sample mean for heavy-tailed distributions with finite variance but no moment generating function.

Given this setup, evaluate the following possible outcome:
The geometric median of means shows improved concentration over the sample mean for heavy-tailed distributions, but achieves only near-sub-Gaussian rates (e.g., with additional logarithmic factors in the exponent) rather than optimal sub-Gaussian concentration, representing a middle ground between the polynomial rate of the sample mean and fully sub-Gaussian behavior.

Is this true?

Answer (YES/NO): NO